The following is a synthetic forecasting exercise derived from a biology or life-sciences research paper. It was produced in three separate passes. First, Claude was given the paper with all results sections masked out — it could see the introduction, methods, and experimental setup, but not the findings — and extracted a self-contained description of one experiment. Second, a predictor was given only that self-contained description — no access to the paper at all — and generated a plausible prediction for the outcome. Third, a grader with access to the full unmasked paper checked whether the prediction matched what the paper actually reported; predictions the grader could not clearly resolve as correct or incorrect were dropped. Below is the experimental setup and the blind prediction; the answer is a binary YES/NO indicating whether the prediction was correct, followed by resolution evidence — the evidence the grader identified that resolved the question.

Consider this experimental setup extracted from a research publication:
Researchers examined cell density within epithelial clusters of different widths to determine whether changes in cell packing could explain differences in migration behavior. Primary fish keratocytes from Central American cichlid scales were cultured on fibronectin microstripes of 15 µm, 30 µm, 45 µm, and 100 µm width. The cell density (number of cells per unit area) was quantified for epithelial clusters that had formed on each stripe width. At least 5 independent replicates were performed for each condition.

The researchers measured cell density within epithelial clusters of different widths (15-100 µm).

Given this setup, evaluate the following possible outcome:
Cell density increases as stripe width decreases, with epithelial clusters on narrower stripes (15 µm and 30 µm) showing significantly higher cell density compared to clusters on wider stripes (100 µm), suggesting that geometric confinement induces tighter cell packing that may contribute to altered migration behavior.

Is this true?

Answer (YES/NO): NO